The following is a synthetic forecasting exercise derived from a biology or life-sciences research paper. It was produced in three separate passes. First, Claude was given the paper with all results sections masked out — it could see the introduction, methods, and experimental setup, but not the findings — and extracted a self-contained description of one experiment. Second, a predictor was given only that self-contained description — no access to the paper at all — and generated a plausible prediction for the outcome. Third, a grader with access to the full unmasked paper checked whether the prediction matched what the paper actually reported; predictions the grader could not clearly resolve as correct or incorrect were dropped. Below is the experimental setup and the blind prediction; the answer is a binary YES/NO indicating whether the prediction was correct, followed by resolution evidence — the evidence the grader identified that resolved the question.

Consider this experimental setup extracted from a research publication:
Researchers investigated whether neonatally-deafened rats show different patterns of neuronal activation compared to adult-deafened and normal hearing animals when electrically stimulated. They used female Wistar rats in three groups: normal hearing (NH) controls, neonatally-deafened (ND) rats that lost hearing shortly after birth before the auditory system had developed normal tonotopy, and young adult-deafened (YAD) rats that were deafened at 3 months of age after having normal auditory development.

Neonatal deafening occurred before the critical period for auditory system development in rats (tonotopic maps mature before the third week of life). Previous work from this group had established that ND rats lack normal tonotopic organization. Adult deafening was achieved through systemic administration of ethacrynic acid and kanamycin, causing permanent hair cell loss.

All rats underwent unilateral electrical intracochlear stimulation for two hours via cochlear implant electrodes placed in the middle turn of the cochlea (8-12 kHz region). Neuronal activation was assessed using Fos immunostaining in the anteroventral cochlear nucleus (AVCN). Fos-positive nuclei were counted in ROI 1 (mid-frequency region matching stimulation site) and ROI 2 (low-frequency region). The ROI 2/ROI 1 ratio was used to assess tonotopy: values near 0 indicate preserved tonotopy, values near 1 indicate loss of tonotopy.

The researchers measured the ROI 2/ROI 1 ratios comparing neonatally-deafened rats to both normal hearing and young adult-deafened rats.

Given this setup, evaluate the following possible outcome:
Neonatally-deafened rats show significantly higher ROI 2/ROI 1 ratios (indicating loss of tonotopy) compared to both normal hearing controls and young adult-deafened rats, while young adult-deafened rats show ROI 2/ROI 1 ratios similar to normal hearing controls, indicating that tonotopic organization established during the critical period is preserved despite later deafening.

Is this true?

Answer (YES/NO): NO